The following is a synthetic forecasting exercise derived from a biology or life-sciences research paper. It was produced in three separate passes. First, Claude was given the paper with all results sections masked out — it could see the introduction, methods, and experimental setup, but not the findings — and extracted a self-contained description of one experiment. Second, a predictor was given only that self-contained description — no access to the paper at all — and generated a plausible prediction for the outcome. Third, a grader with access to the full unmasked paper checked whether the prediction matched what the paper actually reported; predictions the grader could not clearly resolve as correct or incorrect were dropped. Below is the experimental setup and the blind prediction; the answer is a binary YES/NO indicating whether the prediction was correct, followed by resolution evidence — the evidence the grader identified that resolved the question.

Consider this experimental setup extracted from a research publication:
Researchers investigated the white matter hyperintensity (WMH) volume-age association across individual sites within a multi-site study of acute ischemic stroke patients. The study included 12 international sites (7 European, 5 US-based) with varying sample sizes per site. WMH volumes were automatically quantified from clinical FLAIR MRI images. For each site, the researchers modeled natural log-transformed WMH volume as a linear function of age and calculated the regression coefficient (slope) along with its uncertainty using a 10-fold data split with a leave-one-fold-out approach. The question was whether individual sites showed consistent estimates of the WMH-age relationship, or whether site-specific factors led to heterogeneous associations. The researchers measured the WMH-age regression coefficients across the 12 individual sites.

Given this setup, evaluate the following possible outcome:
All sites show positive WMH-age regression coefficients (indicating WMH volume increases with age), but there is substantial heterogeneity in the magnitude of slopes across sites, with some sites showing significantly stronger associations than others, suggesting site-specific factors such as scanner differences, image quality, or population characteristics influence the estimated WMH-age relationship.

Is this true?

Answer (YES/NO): NO